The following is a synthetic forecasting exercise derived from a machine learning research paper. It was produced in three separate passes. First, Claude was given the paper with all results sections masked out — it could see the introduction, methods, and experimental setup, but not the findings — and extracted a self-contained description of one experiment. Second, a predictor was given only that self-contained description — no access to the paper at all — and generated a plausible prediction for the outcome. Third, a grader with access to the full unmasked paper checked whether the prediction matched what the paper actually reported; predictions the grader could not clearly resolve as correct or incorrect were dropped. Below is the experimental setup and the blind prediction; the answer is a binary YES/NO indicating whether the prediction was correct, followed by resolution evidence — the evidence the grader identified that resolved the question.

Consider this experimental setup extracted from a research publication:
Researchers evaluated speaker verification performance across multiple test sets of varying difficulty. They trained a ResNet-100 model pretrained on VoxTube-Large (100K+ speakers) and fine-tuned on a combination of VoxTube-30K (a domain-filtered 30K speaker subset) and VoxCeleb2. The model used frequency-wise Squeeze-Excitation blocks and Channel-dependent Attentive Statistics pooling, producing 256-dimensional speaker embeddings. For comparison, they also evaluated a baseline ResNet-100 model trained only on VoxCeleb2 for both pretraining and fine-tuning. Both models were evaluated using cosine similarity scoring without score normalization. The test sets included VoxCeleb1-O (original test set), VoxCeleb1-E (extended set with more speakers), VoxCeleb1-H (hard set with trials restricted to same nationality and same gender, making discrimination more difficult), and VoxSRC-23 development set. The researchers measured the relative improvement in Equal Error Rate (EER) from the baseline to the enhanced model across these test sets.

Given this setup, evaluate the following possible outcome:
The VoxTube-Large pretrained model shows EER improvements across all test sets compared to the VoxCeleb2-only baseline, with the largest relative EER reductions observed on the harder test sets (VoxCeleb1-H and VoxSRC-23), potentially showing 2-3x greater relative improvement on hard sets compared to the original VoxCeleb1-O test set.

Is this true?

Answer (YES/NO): NO